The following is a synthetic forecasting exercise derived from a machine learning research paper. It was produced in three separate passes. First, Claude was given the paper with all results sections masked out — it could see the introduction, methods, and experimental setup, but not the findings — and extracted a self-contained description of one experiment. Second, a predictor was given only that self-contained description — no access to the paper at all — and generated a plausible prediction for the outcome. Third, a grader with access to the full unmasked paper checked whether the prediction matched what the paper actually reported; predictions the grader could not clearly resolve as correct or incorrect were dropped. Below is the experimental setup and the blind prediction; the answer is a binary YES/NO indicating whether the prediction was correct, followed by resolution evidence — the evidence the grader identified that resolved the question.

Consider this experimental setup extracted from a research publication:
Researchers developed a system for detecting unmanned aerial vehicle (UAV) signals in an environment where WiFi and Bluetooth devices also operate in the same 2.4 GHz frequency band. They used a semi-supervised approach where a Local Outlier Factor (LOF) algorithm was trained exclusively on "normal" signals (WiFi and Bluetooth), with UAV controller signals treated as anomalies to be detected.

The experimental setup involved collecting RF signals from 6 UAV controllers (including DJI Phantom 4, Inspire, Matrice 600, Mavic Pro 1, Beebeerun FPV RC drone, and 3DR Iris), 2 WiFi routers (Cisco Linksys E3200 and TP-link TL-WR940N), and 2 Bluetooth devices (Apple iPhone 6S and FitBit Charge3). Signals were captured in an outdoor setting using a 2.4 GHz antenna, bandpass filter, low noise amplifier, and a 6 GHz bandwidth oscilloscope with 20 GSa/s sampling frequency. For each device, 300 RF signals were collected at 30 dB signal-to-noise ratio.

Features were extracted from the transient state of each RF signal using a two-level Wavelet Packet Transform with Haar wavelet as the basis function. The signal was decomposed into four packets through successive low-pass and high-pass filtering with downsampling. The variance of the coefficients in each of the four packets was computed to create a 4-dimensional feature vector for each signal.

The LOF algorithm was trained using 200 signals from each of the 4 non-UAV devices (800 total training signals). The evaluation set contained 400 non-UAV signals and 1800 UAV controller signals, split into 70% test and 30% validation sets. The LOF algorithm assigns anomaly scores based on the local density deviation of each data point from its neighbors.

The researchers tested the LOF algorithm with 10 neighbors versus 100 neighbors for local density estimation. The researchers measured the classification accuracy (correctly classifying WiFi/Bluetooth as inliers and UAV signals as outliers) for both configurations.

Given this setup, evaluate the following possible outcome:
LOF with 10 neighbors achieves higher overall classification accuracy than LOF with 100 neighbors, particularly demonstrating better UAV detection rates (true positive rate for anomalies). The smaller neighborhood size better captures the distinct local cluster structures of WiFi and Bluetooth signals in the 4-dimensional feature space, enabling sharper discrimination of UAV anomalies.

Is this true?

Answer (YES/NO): NO